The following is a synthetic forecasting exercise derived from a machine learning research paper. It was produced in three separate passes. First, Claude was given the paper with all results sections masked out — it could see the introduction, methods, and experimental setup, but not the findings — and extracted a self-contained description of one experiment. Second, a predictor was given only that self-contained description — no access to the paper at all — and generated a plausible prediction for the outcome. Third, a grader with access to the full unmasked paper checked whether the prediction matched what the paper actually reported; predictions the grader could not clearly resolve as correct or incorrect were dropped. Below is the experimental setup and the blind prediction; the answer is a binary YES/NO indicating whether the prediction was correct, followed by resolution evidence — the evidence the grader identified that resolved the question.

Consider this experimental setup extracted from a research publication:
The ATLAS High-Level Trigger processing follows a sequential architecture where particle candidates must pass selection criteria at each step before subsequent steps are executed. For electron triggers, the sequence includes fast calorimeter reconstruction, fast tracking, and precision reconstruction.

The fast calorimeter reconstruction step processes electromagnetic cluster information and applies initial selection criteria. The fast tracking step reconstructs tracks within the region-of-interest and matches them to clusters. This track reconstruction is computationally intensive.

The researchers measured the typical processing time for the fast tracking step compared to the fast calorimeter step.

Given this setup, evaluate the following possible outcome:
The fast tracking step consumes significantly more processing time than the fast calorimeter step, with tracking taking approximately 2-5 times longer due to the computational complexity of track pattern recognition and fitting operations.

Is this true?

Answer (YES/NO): NO